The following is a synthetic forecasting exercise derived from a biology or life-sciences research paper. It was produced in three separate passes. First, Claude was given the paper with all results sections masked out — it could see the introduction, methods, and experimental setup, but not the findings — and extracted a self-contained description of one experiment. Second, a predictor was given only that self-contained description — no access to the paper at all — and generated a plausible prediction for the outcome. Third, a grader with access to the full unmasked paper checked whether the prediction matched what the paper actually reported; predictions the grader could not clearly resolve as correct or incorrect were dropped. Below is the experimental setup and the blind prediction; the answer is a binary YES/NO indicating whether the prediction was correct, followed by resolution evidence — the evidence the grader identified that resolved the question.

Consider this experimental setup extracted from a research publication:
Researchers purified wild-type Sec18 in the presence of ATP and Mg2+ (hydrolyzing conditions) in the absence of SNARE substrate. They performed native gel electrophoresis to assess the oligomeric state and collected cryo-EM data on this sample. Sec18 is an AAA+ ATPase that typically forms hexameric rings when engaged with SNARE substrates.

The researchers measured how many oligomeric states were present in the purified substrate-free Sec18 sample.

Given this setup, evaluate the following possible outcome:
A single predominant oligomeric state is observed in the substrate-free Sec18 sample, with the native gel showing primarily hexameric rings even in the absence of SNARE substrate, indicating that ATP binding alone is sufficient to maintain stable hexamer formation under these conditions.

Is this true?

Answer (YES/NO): NO